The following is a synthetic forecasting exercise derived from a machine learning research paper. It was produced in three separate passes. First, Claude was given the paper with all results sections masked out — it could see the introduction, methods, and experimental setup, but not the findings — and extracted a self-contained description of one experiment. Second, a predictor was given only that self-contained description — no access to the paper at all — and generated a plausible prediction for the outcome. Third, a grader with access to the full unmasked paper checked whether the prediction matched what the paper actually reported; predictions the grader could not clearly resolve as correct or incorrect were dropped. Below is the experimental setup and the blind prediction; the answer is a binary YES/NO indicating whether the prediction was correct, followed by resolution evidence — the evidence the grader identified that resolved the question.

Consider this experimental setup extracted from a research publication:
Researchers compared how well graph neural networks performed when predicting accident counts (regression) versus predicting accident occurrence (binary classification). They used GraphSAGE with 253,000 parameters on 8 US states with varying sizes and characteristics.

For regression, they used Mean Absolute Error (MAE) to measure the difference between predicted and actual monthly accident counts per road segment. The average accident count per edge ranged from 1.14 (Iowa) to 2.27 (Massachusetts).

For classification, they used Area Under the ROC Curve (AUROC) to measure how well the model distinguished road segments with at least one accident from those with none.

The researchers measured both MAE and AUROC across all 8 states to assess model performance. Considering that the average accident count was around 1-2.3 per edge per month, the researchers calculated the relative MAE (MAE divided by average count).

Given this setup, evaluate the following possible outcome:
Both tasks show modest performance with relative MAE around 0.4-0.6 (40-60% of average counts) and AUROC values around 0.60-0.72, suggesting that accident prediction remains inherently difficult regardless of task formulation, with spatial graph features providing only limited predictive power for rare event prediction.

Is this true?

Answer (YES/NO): NO